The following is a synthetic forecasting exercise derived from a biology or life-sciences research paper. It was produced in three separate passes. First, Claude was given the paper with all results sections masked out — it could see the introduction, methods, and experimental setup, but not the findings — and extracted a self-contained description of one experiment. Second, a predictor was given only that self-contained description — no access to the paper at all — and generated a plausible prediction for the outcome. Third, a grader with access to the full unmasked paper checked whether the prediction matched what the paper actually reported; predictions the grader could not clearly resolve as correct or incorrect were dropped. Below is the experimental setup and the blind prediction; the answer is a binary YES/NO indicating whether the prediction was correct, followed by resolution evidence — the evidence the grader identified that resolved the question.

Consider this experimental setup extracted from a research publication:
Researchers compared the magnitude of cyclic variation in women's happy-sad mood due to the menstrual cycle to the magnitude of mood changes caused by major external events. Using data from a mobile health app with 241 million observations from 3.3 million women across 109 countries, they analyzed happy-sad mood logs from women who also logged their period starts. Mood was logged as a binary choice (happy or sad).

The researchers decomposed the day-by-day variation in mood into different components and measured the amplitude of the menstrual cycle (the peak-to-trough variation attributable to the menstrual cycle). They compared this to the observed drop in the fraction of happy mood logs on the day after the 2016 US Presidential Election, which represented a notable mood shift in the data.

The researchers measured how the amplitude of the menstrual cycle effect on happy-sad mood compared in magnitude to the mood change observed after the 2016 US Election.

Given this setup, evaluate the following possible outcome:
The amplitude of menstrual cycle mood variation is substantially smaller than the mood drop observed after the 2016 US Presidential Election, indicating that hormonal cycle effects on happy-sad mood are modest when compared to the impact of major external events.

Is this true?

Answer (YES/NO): NO